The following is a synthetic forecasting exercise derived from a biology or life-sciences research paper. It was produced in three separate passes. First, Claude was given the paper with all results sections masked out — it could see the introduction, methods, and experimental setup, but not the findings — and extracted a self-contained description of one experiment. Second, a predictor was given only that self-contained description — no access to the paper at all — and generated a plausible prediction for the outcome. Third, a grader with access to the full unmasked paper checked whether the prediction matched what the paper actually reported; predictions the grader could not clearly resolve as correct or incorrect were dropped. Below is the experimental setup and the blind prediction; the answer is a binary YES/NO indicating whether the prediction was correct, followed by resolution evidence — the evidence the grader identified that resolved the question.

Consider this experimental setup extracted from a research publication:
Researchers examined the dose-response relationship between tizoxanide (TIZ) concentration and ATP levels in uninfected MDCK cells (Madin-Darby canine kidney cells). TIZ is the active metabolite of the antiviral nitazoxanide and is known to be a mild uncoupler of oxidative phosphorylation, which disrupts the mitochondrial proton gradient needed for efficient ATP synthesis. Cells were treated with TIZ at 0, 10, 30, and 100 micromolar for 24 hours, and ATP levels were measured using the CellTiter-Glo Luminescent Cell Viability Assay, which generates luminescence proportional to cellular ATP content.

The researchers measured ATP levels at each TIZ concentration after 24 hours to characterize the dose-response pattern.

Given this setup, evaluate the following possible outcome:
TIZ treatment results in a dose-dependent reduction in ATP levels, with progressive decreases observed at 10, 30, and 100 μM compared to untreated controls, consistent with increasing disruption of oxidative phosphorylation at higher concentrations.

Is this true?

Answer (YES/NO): YES